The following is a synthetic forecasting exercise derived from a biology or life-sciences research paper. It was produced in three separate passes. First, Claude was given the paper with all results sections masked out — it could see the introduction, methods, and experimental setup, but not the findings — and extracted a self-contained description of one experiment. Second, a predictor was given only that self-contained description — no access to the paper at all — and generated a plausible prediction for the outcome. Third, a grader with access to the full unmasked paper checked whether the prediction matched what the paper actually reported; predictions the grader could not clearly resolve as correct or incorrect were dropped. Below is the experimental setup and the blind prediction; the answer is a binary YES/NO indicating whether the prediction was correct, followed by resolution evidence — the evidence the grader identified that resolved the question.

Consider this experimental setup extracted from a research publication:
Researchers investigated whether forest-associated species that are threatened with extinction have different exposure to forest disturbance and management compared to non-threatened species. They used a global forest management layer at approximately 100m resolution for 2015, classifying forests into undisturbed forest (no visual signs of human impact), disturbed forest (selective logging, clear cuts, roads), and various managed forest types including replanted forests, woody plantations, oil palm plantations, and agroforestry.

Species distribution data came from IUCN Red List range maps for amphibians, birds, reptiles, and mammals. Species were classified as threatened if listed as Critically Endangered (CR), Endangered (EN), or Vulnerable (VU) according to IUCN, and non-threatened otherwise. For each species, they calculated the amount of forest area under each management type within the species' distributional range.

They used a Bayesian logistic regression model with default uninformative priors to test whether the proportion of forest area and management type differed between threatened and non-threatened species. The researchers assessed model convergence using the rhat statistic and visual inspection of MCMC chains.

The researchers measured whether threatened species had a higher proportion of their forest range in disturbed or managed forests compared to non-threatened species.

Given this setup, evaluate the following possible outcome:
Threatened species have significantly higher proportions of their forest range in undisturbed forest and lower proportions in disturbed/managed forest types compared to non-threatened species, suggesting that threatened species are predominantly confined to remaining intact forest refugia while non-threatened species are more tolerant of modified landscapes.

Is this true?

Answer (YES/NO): NO